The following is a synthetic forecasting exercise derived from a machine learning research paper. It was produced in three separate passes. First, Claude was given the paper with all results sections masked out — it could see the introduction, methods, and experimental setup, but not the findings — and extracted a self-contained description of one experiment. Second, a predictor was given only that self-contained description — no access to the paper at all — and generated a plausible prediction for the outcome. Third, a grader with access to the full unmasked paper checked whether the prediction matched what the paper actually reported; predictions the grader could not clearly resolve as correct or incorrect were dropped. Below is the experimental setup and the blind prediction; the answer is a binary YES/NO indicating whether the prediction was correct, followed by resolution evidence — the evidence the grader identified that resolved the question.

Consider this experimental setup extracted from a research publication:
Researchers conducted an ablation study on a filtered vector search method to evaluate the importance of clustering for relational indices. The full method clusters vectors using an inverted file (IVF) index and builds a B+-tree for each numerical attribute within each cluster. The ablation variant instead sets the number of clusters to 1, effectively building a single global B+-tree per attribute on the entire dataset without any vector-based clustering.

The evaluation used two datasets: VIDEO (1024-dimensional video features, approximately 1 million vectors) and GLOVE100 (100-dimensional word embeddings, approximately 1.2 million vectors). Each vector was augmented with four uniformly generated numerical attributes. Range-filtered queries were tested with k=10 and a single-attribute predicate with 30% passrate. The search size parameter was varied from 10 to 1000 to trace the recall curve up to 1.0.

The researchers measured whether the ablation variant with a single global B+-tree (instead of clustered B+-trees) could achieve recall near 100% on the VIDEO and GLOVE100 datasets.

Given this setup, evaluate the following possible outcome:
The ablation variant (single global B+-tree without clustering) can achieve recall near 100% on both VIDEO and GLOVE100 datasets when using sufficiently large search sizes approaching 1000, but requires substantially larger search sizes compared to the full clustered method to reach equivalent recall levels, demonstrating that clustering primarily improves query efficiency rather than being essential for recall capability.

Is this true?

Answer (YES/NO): NO